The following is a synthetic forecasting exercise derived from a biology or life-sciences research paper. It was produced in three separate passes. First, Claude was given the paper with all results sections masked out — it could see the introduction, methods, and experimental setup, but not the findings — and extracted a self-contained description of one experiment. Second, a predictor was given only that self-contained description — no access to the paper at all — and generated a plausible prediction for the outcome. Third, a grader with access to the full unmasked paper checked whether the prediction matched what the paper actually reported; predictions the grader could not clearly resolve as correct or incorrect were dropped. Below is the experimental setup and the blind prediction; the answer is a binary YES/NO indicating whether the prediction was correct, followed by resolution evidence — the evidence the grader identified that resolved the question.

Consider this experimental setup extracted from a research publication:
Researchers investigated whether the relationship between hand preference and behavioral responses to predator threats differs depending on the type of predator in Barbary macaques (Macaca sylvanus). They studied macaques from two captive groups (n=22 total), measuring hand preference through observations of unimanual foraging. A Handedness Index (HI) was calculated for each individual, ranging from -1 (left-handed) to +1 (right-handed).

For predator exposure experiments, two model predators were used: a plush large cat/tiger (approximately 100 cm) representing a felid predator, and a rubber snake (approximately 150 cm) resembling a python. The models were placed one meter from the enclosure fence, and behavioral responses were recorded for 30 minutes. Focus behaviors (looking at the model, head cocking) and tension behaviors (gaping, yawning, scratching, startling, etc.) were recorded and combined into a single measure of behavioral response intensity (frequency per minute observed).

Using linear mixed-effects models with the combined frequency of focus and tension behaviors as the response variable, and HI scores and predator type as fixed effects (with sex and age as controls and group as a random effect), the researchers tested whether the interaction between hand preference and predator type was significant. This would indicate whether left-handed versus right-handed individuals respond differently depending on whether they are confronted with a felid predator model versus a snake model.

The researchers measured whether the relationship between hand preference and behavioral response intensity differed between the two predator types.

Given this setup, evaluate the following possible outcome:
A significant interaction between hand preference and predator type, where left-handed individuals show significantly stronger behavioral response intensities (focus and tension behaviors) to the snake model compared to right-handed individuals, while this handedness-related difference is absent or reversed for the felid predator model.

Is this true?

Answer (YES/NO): NO